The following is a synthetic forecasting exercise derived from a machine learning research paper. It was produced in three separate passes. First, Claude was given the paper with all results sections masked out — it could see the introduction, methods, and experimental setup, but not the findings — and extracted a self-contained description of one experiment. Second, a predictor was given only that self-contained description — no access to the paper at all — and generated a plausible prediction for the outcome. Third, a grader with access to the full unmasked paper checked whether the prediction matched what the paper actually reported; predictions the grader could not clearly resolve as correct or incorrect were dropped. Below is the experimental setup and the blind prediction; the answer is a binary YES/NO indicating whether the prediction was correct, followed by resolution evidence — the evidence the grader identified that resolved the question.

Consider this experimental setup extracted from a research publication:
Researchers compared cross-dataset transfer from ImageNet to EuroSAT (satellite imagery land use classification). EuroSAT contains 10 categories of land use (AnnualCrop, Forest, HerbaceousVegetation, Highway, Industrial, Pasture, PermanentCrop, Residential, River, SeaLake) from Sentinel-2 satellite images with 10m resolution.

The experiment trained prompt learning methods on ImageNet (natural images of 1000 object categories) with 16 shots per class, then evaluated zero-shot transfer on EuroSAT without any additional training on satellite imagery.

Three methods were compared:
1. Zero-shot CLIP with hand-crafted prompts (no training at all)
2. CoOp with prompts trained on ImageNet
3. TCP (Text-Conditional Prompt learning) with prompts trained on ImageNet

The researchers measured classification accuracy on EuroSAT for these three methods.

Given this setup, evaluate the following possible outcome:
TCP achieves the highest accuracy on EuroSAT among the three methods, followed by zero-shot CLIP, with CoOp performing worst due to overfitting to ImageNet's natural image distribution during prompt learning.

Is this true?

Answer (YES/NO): YES